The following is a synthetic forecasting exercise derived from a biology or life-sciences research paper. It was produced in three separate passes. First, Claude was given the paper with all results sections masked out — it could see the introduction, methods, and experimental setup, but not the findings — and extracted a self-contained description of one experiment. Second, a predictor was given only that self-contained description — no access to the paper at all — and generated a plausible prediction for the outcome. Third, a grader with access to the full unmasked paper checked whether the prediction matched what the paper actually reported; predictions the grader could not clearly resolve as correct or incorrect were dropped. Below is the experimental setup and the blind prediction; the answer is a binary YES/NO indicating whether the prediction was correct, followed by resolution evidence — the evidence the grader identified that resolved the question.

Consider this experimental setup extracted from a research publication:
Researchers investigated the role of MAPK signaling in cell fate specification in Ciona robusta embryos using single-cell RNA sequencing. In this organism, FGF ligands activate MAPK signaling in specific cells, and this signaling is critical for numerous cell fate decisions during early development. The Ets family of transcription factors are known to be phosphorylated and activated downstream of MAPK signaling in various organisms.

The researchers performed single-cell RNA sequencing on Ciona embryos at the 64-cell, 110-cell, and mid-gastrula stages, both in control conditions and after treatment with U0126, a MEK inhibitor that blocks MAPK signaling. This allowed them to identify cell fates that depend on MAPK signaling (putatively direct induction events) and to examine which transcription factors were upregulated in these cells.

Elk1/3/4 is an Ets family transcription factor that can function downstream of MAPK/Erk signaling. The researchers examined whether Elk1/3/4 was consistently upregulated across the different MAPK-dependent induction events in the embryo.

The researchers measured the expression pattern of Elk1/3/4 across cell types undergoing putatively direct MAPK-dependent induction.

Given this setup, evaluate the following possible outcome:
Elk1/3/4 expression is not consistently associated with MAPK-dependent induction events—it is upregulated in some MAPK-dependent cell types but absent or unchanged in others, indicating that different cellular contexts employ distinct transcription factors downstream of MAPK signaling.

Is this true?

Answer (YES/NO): NO